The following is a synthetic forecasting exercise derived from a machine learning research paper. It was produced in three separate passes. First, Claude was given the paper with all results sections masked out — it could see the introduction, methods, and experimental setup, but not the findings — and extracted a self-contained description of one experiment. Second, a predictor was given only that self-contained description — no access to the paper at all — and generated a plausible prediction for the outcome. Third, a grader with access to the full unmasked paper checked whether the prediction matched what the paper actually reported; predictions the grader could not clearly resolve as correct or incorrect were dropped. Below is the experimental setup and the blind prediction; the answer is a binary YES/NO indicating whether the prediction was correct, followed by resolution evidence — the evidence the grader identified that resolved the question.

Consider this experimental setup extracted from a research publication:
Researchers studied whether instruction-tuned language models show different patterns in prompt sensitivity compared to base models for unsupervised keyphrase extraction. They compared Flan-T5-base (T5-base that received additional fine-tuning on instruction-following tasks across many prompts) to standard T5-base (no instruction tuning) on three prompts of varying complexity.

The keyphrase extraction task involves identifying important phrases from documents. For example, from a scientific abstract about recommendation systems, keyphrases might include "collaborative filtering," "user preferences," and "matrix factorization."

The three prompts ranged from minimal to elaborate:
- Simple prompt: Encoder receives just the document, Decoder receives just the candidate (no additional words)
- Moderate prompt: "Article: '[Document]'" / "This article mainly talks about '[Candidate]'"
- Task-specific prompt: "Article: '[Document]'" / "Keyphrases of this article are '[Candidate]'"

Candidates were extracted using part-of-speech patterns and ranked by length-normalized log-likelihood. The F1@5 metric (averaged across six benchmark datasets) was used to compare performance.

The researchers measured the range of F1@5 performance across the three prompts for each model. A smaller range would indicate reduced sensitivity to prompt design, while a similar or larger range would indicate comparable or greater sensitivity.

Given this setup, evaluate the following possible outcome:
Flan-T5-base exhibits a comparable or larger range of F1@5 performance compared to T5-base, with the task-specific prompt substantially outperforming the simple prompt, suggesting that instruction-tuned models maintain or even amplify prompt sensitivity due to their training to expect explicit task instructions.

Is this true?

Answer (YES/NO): YES